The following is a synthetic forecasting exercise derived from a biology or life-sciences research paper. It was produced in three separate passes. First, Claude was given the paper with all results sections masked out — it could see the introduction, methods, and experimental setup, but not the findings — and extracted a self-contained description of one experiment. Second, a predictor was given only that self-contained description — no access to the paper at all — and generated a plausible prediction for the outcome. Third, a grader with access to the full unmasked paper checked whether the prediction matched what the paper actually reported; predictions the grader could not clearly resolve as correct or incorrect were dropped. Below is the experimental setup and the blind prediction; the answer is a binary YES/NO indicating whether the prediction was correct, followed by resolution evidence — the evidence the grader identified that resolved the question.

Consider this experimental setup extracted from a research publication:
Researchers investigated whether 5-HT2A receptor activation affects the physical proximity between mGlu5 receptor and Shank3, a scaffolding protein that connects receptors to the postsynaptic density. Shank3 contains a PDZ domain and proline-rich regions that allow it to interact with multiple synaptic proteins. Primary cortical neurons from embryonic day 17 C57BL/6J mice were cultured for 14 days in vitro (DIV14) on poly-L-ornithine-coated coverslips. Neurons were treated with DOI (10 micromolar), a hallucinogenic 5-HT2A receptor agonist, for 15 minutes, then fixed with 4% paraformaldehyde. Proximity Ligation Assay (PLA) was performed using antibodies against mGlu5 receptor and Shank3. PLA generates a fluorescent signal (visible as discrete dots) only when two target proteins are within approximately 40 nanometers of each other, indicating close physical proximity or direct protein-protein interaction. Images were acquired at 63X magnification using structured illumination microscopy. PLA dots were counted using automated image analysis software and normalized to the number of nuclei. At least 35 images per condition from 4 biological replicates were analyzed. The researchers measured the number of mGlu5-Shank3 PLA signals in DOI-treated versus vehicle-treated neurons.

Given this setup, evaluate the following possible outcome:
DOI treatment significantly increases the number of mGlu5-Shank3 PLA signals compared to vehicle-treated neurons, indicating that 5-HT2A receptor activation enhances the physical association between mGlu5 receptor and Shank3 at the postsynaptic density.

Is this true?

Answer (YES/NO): YES